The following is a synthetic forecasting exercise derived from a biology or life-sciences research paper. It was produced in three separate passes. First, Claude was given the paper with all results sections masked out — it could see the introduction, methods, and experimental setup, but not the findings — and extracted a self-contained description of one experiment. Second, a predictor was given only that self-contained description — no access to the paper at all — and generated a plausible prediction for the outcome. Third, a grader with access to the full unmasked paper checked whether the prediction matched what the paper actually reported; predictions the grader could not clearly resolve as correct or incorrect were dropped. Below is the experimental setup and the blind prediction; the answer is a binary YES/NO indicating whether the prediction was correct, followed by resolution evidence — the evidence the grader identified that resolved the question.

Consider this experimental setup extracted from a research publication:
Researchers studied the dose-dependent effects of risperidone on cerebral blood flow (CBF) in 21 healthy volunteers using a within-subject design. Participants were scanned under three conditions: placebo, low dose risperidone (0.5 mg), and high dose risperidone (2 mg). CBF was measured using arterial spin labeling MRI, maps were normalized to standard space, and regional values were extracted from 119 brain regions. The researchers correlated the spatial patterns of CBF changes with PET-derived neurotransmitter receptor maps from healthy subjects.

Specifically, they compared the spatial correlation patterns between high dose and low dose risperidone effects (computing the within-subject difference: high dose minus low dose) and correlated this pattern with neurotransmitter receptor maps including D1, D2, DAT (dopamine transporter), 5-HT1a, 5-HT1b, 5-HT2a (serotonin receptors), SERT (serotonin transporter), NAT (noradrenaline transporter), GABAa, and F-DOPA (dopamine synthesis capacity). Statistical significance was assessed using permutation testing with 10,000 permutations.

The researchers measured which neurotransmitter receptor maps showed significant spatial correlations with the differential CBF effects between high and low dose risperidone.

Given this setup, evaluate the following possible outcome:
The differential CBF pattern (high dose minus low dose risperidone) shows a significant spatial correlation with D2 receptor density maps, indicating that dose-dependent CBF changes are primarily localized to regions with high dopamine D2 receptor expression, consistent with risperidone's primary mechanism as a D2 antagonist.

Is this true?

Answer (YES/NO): NO